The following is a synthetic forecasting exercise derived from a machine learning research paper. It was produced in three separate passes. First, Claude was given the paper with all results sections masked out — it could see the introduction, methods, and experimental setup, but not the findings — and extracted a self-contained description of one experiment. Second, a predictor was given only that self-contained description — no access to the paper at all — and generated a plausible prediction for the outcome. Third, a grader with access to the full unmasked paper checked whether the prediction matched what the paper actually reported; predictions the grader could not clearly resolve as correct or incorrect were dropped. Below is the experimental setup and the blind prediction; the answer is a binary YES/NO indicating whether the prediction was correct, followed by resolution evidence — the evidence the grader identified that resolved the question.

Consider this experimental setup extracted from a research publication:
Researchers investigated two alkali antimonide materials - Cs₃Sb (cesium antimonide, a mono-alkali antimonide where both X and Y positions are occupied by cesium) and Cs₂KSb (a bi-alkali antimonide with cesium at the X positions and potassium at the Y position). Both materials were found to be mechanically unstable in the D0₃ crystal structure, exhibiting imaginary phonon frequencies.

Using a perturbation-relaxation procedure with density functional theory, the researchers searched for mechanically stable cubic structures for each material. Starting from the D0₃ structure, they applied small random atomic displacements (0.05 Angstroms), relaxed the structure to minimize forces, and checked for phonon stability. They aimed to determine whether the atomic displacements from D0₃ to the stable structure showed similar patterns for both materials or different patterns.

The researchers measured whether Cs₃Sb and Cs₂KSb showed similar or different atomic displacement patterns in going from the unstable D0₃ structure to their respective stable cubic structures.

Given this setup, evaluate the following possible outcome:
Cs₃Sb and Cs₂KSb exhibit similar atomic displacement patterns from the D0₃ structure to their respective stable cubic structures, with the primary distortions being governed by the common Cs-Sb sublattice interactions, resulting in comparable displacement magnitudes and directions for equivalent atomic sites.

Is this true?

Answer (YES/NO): NO